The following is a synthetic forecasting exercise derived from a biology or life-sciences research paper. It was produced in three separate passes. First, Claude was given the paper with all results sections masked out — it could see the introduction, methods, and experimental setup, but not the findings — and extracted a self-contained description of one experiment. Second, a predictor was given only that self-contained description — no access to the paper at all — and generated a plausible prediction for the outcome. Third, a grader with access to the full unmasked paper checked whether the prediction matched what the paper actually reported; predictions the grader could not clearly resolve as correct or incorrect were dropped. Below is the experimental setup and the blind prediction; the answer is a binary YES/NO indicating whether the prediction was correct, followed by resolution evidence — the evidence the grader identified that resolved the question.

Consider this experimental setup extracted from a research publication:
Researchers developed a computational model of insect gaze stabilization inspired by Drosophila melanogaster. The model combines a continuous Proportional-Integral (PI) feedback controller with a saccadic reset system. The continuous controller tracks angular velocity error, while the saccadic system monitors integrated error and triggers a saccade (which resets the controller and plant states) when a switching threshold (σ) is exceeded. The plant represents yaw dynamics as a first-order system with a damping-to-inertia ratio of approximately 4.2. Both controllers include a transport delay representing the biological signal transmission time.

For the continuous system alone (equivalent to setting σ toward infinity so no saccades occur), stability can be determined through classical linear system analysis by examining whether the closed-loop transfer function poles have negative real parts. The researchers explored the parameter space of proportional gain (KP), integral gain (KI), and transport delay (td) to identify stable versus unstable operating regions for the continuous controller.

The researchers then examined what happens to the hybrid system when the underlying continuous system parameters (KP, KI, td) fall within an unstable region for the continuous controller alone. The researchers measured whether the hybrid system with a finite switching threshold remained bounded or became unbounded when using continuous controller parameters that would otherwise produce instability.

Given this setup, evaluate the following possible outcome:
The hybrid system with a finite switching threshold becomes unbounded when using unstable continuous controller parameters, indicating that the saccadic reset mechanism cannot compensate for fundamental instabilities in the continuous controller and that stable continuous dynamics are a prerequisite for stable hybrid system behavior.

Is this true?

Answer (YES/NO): NO